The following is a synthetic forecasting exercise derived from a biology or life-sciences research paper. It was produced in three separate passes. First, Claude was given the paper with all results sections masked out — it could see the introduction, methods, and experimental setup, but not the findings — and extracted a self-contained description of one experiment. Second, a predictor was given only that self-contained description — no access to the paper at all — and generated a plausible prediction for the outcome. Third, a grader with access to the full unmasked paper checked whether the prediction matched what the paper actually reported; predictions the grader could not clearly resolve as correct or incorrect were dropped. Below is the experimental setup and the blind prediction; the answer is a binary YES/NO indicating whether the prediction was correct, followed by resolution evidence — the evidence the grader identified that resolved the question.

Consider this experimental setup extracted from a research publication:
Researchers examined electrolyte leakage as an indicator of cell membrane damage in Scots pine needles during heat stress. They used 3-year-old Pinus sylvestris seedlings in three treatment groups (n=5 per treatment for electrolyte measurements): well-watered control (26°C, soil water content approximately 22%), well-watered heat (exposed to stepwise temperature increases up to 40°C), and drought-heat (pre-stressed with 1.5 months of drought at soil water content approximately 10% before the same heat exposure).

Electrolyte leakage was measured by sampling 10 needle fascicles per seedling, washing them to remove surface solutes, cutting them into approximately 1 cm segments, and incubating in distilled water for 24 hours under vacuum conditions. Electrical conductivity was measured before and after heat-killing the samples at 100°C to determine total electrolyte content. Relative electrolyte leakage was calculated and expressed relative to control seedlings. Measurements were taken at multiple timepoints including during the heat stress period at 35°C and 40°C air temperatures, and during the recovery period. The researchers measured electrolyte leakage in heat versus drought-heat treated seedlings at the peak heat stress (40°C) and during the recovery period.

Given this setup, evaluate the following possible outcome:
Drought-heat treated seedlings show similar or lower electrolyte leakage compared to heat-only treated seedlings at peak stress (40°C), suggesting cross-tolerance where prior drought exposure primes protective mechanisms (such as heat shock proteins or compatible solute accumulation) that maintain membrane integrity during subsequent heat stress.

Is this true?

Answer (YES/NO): NO